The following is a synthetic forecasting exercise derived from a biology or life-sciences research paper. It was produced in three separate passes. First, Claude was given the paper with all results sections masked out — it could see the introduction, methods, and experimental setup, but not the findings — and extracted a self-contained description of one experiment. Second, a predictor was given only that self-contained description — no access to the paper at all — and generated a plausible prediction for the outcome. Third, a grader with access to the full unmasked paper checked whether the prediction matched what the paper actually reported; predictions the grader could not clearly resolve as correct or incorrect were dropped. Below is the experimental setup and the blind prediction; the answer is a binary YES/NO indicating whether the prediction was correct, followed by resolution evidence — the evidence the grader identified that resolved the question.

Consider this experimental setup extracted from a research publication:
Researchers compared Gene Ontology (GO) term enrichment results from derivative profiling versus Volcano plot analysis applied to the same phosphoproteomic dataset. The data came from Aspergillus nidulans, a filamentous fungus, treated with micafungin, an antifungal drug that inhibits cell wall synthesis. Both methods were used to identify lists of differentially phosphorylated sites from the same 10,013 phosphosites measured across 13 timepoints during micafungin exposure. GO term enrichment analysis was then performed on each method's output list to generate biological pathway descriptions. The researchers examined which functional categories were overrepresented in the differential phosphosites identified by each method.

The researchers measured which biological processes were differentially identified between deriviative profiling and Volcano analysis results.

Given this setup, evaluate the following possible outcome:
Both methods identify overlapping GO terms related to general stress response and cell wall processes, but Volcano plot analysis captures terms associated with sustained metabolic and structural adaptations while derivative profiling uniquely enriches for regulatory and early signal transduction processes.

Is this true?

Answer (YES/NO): NO